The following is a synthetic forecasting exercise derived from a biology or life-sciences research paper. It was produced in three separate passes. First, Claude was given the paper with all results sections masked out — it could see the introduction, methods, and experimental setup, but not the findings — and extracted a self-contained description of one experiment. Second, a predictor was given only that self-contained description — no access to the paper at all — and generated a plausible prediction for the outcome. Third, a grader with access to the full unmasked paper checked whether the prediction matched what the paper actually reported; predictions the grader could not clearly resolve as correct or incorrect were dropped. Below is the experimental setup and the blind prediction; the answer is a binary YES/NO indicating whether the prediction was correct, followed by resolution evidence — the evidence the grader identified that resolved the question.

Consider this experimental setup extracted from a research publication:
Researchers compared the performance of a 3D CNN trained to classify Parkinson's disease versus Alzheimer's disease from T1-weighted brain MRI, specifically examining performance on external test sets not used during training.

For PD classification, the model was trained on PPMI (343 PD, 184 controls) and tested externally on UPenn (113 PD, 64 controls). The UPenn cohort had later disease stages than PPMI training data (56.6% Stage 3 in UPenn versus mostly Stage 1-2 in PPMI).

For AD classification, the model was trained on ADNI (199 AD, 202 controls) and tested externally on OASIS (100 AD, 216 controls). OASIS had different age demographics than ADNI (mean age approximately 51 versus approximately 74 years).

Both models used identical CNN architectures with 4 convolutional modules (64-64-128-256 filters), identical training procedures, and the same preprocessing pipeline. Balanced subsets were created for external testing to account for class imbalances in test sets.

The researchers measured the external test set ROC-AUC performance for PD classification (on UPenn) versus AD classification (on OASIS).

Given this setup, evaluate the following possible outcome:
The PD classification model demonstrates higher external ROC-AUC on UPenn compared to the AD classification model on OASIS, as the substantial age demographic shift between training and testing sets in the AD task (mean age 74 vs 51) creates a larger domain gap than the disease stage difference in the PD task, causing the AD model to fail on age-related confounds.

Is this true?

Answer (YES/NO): NO